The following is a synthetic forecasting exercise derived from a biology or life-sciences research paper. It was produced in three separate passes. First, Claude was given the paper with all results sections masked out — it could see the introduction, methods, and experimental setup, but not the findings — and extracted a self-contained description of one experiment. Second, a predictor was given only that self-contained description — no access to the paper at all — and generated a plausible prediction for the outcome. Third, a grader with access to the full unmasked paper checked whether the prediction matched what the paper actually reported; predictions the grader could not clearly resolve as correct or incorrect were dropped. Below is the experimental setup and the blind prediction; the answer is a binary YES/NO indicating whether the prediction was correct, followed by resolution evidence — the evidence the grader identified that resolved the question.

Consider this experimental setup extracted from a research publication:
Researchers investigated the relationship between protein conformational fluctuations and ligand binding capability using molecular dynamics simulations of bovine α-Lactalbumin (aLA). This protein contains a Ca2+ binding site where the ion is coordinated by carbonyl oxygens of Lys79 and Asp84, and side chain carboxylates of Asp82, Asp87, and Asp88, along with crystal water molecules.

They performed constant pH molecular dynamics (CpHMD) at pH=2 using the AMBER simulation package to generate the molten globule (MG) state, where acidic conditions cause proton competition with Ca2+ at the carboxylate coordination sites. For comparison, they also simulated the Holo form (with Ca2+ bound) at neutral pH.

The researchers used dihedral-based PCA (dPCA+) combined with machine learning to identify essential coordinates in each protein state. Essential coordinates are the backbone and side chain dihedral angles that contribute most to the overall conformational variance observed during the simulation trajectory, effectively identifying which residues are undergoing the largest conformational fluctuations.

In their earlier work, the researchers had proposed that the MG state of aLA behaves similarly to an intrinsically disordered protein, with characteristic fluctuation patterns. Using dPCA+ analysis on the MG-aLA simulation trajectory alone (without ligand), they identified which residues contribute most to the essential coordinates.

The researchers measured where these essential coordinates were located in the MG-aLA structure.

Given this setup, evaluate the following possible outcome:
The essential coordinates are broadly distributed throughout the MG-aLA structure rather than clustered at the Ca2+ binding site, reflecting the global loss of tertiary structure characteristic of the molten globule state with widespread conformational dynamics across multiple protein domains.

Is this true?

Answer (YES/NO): NO